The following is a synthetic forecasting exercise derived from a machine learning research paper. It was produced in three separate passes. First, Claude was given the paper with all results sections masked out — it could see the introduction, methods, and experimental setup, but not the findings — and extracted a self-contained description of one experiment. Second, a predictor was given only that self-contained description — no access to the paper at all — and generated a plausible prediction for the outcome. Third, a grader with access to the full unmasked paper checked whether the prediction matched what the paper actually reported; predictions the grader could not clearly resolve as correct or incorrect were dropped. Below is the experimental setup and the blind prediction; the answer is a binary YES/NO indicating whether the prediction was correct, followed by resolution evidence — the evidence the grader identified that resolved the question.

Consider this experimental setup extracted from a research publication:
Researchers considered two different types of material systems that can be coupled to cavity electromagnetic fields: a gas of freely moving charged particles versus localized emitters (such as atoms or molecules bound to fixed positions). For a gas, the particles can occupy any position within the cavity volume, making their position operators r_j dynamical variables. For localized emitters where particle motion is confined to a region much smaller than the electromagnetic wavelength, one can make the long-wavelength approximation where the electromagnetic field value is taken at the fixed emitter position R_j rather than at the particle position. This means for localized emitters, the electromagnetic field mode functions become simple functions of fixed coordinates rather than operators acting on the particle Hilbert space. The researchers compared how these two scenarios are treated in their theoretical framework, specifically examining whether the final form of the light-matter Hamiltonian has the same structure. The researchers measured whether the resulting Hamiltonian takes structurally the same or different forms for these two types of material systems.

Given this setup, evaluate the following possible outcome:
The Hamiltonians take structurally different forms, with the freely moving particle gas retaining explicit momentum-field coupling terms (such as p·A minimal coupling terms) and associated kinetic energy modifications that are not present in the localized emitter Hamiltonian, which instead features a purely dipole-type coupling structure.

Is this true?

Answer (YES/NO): NO